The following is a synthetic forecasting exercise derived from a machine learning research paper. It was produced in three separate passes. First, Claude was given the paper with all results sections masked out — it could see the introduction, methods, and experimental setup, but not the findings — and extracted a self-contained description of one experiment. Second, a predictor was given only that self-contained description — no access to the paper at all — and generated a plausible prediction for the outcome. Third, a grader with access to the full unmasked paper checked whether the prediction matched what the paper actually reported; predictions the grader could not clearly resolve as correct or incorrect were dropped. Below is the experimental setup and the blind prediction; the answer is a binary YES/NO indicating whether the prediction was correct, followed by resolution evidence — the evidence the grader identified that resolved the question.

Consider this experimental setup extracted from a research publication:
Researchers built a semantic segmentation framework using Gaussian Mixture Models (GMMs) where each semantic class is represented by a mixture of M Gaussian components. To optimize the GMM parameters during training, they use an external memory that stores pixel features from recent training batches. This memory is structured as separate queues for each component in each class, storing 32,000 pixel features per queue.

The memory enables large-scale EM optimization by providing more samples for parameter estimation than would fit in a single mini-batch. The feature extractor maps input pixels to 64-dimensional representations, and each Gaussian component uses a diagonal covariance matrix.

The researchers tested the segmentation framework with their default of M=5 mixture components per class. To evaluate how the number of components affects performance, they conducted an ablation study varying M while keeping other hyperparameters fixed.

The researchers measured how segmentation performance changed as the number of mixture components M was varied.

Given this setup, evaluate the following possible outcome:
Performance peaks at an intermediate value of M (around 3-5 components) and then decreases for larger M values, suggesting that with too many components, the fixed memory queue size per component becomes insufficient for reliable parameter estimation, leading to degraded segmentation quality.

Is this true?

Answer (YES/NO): NO